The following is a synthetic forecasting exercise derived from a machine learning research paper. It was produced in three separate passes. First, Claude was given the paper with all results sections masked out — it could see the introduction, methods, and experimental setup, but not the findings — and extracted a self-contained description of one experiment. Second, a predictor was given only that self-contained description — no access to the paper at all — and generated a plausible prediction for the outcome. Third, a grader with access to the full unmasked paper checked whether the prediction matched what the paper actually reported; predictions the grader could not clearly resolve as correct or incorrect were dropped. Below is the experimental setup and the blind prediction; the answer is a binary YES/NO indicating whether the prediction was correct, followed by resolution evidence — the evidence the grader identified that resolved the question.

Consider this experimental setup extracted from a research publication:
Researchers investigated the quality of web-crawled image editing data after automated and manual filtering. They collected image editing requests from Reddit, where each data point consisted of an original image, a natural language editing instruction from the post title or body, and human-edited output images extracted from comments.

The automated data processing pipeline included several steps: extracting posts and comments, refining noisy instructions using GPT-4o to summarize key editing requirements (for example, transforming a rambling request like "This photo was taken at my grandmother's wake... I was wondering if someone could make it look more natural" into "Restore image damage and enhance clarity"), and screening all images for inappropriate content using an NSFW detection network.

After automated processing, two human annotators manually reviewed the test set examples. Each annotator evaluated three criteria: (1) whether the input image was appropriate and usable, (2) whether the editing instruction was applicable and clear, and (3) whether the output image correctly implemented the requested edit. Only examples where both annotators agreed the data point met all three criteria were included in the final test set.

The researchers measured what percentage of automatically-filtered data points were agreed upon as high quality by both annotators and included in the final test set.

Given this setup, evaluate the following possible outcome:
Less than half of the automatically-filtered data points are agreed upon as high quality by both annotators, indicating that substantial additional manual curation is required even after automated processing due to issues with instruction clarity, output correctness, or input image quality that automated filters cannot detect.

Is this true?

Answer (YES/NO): NO